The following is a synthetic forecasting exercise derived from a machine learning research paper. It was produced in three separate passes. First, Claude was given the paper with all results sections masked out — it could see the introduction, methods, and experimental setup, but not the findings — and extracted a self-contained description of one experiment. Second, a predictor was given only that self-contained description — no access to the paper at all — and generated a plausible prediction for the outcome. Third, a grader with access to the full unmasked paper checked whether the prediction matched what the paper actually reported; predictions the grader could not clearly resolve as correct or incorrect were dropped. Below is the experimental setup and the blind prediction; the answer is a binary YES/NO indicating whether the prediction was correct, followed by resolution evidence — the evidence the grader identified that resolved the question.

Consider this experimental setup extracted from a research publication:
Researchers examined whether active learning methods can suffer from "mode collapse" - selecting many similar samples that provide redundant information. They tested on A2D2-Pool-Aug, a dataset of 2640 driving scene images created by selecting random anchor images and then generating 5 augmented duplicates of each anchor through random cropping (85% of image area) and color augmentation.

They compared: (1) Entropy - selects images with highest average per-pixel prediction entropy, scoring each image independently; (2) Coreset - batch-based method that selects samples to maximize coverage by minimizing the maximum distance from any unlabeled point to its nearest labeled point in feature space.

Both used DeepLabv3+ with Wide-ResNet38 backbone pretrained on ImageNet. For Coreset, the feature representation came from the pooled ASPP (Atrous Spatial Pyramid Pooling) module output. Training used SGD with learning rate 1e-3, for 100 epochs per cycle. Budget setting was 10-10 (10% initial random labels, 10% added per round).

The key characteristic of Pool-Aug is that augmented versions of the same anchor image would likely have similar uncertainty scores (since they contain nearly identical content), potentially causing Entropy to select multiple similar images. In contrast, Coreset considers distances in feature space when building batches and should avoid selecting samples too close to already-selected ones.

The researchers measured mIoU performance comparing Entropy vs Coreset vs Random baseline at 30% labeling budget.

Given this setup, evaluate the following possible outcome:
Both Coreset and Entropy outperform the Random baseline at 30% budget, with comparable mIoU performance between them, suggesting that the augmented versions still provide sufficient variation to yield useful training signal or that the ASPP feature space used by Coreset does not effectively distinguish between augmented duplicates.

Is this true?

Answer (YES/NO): NO